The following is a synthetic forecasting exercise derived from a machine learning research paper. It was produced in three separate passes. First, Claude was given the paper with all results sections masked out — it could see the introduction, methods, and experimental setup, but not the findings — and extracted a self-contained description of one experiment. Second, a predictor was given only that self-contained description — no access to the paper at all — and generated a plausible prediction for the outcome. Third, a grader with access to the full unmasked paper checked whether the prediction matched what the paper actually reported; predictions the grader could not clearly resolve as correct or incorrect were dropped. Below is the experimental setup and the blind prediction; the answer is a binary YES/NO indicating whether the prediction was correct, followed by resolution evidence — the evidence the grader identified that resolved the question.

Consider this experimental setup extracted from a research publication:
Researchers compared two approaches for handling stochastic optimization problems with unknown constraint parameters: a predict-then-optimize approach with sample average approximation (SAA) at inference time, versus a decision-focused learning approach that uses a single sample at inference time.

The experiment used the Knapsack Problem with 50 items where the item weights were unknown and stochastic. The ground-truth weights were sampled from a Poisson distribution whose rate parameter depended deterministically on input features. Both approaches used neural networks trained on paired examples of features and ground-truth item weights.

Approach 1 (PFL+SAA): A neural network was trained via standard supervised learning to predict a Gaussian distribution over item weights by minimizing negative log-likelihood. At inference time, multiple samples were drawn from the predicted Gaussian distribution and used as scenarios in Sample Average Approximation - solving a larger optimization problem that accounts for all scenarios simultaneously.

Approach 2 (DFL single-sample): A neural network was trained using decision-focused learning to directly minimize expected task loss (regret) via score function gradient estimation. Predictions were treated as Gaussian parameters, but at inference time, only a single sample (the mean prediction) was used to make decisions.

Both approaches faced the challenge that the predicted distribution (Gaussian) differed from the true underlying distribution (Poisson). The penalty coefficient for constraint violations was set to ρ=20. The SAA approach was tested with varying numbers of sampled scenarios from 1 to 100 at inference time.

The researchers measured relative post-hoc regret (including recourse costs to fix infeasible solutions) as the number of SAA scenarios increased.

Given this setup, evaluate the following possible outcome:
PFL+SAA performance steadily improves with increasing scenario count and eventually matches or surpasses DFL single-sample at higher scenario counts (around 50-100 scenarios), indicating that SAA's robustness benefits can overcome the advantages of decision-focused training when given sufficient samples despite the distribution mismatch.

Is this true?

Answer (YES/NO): NO